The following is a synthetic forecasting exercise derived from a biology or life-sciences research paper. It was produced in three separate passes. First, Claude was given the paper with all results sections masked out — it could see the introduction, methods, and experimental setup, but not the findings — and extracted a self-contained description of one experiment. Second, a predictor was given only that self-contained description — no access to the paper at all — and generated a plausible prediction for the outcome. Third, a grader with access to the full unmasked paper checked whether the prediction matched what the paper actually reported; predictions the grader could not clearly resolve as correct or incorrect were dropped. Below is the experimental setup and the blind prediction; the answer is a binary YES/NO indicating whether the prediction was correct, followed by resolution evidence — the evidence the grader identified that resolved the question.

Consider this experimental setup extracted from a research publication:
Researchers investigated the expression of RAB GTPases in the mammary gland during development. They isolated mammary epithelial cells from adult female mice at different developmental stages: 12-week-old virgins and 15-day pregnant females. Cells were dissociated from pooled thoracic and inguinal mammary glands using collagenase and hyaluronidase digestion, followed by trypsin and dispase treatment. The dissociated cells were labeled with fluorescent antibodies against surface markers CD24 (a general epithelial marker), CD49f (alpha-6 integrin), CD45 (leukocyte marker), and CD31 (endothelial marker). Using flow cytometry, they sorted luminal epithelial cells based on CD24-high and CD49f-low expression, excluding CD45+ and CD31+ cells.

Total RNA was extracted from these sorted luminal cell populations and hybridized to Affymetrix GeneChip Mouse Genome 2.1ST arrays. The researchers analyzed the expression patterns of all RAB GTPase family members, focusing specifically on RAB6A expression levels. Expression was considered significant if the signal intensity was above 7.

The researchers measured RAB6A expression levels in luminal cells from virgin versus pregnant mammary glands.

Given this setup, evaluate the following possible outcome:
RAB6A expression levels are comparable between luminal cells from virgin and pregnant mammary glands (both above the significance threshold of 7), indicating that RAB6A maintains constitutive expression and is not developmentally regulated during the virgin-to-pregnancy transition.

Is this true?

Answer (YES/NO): NO